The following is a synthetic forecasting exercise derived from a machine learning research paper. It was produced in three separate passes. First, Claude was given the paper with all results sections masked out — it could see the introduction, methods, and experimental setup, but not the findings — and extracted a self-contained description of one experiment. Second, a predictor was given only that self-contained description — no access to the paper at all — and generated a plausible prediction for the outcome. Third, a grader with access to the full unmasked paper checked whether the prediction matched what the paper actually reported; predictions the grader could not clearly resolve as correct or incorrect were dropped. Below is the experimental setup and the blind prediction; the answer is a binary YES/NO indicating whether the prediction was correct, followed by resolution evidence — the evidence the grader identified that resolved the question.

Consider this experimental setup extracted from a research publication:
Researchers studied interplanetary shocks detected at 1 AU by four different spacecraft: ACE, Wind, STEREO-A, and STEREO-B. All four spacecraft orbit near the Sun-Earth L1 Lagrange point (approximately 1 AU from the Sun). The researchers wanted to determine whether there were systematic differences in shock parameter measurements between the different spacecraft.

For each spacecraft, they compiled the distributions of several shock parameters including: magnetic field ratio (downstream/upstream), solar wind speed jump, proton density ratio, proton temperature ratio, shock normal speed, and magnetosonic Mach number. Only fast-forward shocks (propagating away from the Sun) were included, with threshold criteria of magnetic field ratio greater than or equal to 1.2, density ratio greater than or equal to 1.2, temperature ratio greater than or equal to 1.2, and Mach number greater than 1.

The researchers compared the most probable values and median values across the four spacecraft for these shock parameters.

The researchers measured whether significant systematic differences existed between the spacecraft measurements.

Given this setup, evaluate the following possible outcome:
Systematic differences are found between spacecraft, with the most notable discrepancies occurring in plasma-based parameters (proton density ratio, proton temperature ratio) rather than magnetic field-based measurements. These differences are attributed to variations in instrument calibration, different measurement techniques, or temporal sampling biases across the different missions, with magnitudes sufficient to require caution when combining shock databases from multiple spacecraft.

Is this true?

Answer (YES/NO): NO